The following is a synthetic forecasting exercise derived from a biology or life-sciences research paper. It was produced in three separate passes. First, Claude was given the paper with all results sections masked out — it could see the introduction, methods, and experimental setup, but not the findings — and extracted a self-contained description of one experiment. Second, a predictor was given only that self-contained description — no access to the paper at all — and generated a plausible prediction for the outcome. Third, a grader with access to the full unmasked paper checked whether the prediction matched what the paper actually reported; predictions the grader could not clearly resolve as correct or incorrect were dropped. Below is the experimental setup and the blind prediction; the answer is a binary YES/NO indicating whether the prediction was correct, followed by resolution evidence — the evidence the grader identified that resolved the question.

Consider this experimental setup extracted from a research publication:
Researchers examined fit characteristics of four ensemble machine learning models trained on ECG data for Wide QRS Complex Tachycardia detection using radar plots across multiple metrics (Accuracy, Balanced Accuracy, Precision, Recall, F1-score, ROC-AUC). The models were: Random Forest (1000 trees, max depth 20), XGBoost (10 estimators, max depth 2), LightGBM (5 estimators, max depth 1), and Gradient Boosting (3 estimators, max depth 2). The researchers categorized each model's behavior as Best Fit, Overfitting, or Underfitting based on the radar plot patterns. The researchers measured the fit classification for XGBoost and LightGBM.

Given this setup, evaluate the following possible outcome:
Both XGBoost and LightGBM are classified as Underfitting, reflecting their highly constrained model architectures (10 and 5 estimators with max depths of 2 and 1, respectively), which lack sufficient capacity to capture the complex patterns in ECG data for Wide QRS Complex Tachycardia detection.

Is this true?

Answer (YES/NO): YES